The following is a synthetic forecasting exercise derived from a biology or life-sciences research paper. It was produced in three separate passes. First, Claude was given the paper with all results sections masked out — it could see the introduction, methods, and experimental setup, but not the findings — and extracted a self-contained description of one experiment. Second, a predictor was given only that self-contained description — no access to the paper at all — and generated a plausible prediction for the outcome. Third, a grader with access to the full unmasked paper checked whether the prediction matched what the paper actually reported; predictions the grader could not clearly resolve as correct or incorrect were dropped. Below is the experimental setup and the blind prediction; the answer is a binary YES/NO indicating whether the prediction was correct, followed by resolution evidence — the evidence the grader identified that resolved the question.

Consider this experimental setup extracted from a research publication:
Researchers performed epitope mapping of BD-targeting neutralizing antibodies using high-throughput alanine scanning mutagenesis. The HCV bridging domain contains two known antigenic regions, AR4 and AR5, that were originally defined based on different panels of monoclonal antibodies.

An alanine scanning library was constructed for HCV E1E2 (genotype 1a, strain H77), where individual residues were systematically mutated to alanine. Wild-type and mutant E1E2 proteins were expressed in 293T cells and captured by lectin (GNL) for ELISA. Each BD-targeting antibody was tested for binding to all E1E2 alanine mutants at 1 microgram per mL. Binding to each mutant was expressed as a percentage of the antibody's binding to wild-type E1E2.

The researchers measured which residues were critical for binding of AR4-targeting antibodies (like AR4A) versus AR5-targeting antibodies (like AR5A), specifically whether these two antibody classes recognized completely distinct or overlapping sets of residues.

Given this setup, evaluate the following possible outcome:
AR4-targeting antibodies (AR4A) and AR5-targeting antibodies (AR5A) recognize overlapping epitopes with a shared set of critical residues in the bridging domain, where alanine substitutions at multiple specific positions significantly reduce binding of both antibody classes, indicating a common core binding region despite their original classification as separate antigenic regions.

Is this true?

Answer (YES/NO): NO